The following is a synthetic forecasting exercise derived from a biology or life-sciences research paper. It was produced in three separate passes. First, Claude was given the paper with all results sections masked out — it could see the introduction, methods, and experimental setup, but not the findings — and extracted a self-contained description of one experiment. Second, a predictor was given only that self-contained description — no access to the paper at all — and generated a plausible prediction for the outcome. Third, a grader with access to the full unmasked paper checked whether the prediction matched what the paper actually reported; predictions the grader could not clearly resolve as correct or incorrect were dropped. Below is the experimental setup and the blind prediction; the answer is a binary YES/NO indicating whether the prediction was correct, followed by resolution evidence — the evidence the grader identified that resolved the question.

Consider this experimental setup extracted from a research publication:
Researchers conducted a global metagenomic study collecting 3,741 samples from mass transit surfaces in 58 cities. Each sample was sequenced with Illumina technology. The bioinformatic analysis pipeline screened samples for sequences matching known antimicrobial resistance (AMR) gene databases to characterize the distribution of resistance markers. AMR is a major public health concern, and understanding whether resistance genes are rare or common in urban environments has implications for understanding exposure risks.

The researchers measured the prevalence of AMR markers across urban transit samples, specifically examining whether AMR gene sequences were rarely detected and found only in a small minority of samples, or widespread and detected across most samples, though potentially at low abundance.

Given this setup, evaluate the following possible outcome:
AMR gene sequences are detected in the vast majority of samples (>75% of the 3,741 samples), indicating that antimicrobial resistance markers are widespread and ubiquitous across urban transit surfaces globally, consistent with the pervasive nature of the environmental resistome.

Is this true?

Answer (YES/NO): NO